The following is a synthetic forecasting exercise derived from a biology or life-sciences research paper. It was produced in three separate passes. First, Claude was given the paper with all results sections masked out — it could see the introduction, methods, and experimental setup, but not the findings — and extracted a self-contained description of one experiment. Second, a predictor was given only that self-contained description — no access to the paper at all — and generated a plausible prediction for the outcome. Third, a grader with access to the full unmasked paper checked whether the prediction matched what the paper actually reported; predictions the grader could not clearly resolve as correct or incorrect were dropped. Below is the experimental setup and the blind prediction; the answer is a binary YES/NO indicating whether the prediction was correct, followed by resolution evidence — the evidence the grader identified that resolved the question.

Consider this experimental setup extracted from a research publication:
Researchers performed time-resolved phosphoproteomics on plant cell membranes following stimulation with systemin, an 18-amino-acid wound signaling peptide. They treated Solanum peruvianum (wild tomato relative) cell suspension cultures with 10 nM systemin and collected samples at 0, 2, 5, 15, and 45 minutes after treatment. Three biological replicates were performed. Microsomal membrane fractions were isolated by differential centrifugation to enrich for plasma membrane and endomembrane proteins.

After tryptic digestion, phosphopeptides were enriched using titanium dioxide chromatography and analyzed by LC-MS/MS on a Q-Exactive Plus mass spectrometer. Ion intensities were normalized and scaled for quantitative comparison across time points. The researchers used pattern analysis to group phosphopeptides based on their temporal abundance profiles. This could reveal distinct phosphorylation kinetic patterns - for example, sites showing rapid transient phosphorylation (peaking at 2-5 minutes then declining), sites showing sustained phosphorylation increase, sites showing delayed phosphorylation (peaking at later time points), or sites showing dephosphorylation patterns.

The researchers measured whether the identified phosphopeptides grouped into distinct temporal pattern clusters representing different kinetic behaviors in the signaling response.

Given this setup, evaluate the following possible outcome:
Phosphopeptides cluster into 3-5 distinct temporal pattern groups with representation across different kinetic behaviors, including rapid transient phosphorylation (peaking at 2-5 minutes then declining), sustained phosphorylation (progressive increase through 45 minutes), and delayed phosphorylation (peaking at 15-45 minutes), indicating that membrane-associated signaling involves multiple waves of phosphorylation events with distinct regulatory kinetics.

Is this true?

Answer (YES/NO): NO